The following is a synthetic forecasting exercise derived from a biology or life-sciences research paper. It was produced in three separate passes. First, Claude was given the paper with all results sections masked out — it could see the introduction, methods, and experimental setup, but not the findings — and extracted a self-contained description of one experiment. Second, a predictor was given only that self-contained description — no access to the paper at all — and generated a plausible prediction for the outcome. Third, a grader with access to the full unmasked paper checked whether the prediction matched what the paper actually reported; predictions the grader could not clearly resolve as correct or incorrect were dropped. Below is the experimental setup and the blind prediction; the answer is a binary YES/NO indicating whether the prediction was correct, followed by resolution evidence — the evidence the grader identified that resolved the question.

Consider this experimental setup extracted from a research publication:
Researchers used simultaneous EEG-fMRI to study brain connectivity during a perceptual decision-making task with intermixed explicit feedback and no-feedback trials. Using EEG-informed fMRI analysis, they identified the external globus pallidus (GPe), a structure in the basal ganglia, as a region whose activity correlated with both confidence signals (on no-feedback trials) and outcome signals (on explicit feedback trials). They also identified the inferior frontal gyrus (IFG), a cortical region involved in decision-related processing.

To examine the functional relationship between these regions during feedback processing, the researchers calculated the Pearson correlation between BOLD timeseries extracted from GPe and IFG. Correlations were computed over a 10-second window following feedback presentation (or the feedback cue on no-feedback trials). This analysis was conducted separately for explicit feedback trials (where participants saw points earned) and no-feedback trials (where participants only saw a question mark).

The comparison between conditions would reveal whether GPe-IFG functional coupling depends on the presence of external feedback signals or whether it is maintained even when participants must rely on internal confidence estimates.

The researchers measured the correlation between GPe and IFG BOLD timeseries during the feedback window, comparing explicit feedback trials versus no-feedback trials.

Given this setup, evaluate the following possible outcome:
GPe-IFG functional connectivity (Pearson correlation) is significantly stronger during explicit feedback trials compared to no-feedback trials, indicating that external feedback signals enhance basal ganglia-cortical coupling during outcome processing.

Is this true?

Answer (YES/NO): NO